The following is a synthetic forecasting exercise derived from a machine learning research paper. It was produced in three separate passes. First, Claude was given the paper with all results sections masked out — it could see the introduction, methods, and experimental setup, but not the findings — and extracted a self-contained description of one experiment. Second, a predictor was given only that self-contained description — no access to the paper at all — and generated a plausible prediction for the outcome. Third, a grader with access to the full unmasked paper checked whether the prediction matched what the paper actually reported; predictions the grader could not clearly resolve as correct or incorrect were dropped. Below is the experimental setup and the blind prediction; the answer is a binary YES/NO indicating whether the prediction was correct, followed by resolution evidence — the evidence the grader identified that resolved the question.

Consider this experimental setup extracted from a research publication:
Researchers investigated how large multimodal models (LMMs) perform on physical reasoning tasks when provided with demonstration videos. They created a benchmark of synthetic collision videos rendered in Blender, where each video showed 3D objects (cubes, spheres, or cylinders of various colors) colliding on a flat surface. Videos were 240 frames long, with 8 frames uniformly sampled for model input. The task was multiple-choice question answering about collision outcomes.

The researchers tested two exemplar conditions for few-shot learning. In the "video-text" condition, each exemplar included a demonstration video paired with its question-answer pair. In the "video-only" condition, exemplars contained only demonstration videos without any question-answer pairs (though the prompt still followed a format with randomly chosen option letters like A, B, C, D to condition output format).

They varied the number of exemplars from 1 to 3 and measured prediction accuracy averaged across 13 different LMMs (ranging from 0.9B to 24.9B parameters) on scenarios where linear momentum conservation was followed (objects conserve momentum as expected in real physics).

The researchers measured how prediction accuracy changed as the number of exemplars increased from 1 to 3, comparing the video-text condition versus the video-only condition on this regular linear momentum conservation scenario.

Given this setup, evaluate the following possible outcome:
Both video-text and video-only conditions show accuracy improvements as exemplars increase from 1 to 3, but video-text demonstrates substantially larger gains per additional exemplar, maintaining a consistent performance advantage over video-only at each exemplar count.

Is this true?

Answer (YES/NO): NO